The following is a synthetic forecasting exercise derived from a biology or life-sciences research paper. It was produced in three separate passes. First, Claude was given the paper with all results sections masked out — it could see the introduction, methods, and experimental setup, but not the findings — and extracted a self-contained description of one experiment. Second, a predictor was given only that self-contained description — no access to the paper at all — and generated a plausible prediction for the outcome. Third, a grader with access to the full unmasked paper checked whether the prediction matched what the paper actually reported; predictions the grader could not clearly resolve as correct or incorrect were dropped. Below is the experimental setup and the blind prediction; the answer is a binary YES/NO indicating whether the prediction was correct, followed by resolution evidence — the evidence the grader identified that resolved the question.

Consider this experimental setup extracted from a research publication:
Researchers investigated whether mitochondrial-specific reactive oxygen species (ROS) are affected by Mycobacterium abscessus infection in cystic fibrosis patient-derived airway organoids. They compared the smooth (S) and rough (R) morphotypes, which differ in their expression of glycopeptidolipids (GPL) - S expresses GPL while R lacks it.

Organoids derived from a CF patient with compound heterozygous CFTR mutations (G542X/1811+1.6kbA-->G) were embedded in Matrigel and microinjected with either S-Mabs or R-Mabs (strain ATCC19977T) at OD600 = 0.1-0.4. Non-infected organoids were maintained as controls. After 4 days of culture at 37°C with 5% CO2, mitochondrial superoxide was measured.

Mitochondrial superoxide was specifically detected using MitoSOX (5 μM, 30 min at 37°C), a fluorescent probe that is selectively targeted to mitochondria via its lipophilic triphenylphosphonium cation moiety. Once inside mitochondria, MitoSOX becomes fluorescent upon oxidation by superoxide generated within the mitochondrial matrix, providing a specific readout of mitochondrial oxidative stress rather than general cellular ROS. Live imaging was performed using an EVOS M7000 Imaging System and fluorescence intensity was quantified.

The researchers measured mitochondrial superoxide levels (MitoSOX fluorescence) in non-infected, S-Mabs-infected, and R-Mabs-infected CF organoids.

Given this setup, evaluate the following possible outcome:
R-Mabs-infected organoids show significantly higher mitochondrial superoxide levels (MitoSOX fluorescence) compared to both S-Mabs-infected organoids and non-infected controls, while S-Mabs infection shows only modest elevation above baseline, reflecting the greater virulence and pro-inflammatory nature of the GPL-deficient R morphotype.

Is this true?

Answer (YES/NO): NO